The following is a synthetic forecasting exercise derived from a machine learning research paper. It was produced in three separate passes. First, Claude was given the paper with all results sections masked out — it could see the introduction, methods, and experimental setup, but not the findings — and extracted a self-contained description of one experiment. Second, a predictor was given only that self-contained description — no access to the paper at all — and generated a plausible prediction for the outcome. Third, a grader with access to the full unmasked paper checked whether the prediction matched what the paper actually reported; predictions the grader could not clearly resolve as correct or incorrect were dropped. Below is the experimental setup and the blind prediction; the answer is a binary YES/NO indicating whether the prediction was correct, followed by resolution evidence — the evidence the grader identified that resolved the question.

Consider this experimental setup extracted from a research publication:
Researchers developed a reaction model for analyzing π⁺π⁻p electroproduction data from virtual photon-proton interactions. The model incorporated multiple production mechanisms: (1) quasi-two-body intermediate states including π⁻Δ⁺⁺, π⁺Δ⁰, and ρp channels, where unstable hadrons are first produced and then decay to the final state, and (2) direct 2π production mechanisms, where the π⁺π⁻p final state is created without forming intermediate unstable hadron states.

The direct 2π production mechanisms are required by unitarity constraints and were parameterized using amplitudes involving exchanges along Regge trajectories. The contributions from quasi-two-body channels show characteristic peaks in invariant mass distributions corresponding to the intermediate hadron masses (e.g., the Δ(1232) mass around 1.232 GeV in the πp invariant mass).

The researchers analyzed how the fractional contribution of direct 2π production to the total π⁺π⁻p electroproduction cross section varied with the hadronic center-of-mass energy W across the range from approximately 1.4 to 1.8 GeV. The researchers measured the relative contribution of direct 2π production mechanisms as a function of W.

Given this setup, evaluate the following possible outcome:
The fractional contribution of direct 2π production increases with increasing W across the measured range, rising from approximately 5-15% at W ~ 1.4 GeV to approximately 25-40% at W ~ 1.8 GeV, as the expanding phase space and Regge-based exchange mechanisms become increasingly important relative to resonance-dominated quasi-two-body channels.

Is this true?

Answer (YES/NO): NO